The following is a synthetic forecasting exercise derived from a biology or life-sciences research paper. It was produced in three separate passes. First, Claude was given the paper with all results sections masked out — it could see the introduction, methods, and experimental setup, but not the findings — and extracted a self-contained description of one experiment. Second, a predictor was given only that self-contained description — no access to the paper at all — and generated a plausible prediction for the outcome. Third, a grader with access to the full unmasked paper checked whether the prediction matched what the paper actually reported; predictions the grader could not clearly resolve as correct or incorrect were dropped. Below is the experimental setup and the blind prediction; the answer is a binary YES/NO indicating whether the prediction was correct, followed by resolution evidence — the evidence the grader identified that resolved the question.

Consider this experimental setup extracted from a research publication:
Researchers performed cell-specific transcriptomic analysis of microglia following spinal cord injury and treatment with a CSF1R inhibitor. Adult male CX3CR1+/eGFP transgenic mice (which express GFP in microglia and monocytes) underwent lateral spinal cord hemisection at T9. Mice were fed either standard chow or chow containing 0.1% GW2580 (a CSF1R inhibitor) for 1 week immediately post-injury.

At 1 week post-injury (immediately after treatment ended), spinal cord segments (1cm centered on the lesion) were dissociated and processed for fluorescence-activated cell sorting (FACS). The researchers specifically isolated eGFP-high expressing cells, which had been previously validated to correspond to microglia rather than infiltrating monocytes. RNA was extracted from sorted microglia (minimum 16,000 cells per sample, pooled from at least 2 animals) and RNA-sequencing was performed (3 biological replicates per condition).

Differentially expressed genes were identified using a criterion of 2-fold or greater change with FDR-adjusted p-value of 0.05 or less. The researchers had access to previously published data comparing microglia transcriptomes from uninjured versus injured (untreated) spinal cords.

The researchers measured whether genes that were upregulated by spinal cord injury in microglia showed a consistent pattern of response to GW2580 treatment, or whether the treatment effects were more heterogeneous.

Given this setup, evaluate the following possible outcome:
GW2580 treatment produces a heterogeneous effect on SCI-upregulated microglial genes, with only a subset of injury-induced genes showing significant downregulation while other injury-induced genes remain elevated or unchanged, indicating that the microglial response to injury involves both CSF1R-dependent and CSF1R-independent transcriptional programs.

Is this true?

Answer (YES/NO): YES